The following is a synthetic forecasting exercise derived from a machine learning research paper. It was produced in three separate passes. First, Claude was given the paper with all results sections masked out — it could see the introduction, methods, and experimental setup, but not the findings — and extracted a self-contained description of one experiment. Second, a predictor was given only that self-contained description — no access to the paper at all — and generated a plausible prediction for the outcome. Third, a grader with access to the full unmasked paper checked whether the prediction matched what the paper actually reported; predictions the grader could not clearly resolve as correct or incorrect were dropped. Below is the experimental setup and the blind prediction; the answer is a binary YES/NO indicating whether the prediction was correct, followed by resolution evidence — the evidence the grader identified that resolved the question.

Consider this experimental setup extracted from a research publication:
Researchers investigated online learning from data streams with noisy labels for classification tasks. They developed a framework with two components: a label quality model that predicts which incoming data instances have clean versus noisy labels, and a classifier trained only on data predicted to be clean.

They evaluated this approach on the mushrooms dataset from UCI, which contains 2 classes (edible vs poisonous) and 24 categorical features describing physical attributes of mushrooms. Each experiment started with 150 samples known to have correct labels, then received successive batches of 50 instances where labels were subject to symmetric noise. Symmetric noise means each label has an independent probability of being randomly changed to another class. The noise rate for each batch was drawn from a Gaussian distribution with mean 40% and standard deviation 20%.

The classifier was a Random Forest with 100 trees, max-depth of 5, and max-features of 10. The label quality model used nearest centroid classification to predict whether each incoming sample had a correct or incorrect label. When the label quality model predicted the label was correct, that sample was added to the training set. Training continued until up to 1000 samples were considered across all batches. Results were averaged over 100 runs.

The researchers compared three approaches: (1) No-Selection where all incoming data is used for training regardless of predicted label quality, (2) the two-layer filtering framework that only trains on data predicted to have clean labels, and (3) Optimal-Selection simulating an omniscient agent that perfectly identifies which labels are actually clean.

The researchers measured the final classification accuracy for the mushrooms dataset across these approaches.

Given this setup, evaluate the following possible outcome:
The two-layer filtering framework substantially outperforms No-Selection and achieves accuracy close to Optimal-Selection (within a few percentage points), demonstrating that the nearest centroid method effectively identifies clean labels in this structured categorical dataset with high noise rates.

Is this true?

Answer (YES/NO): NO